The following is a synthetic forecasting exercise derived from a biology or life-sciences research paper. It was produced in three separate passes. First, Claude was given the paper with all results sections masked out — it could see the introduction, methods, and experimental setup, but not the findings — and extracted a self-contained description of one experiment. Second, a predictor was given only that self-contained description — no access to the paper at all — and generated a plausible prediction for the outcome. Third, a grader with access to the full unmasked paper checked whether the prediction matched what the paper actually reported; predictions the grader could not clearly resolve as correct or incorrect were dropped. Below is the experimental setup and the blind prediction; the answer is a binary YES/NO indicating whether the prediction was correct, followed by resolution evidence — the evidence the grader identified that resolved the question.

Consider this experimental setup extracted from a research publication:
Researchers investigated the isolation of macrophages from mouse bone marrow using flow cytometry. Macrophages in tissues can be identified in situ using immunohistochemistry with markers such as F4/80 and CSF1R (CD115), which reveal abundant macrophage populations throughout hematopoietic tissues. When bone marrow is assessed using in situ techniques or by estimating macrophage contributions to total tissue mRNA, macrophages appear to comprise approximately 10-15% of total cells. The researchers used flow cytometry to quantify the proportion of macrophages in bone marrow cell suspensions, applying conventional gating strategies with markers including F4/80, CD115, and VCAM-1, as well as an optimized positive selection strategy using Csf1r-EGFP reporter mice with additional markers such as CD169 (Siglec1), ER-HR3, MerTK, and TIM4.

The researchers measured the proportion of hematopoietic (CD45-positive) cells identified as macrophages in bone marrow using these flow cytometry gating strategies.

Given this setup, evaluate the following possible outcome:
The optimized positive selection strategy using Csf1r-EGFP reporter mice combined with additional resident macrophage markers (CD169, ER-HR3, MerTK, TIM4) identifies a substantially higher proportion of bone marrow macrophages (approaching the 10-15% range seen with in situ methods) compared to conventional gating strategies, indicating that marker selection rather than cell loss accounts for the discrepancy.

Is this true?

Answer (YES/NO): NO